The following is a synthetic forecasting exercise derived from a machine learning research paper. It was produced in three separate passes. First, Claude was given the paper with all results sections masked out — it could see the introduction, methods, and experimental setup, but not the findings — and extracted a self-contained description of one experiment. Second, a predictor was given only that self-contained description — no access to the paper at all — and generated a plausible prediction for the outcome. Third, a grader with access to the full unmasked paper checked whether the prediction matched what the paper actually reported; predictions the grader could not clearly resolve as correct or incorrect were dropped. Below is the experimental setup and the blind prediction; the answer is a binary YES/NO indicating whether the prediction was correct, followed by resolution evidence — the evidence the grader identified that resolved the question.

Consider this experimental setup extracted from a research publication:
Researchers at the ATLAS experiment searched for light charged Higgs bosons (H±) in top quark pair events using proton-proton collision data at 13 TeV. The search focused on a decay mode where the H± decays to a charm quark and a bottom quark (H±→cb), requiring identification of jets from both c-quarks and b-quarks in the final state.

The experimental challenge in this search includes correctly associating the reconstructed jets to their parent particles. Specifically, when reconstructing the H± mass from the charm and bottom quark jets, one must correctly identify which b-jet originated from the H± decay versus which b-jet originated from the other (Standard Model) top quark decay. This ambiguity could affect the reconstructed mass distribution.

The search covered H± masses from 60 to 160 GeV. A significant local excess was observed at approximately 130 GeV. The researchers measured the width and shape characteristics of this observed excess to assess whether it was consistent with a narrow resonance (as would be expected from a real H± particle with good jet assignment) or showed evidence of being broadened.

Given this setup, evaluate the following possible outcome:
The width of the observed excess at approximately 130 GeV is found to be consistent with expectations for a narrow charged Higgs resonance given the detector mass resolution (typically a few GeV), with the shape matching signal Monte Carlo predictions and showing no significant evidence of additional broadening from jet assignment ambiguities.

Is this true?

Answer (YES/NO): NO